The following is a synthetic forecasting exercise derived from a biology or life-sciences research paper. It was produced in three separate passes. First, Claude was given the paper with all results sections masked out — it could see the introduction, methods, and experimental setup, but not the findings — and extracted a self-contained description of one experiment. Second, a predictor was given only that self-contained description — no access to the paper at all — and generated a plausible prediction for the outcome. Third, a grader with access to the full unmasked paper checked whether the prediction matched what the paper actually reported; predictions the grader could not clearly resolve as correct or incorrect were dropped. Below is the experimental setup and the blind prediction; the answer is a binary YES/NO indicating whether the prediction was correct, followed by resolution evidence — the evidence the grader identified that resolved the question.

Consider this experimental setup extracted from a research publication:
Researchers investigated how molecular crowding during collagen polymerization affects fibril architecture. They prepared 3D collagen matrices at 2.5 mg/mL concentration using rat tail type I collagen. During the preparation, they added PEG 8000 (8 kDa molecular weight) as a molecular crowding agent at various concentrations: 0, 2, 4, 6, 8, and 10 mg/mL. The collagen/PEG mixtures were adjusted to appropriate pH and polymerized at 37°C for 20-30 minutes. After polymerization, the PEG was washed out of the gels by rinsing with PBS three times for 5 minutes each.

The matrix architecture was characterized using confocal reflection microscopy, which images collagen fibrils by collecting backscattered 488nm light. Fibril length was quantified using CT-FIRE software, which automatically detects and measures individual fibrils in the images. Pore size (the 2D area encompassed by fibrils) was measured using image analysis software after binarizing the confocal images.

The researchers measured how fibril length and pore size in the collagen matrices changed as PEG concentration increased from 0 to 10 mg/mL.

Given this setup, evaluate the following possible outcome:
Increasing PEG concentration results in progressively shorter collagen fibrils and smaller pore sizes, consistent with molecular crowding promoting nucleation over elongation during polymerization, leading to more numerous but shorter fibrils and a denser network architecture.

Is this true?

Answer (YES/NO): NO